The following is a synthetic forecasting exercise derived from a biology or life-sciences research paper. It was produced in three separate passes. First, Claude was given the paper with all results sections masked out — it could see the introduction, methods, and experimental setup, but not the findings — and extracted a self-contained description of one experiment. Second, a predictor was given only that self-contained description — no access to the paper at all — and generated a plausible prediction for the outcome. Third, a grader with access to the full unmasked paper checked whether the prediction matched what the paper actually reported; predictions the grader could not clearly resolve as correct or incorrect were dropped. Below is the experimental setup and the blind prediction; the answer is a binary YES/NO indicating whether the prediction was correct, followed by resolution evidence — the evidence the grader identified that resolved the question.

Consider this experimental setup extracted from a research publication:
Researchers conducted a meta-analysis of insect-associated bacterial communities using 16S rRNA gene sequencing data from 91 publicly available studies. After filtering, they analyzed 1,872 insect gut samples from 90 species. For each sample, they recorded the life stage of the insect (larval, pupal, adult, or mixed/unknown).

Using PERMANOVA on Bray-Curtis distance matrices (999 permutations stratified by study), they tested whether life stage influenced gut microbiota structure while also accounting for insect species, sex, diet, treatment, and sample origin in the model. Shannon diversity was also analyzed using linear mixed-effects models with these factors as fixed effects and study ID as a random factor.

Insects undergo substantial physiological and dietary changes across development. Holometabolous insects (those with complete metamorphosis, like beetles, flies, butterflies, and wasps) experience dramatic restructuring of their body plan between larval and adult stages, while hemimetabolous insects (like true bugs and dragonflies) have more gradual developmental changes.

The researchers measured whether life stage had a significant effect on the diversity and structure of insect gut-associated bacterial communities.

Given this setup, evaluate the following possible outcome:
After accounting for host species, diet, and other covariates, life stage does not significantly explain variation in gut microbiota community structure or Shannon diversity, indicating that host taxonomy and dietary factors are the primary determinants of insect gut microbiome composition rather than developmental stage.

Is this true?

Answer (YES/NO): NO